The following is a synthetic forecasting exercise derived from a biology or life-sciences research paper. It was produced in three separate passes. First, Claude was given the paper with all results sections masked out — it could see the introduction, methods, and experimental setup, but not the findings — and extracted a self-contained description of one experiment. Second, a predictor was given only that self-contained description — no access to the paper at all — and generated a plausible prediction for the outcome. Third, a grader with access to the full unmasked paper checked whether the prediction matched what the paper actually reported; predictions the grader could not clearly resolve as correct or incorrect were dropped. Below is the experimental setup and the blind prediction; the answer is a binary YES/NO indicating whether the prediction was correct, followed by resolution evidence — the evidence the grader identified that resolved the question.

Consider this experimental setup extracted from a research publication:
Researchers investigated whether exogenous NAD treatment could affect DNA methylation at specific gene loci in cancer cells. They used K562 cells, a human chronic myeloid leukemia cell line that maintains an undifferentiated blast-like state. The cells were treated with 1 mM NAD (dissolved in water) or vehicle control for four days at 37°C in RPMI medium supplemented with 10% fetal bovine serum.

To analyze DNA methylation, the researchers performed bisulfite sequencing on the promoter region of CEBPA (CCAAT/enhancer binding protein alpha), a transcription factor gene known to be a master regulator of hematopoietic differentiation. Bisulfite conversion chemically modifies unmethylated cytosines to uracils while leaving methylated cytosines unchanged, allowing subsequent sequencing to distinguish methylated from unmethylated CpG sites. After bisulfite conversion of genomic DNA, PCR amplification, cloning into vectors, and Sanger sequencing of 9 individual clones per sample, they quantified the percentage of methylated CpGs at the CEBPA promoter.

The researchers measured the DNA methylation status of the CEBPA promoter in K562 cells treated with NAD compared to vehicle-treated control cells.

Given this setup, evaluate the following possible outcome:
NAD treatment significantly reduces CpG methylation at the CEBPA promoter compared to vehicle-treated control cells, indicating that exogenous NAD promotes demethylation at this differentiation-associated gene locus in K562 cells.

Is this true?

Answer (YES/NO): YES